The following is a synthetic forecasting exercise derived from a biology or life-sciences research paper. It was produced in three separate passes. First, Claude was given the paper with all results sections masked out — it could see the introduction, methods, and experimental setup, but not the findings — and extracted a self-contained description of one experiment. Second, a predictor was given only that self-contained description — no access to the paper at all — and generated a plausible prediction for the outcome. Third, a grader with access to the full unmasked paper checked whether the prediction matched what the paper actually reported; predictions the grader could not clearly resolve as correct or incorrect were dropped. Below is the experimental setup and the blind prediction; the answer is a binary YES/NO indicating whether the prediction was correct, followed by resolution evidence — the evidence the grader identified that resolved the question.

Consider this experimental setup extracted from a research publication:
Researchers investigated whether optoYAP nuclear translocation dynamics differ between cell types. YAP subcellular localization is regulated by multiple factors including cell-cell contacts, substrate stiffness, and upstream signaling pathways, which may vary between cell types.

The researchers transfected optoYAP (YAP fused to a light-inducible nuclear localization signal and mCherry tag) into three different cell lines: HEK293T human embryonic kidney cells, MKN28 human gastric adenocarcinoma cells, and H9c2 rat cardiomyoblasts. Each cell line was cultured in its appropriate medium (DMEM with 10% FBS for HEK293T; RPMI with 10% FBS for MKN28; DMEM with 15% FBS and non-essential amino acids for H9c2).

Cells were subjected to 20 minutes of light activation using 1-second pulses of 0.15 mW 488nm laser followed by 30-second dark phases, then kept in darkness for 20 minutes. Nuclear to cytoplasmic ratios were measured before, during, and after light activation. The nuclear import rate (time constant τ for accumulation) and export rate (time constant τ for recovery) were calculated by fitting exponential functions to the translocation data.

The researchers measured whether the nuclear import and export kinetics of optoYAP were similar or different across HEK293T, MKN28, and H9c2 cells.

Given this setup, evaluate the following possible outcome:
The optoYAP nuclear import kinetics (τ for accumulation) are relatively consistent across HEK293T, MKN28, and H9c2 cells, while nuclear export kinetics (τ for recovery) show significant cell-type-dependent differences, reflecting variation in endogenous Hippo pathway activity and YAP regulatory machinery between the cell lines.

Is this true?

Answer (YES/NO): NO